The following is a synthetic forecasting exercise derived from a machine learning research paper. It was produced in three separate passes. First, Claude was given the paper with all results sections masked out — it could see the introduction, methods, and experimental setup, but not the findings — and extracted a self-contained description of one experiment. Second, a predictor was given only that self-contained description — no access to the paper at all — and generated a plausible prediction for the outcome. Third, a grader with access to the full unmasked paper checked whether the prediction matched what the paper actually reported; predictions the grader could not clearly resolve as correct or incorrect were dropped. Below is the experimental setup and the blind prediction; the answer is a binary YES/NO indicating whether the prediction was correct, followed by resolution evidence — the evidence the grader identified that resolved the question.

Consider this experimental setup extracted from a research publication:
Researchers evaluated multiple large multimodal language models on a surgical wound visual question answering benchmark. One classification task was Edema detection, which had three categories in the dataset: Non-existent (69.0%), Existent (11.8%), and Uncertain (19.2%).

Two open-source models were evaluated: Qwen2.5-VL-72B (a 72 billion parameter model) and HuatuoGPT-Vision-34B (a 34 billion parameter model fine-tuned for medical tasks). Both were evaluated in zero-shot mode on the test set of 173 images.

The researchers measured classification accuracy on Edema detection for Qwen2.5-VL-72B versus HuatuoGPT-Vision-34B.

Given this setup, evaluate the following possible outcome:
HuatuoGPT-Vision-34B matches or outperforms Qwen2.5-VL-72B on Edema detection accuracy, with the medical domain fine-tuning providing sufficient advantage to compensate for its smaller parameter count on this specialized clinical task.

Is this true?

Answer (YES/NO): NO